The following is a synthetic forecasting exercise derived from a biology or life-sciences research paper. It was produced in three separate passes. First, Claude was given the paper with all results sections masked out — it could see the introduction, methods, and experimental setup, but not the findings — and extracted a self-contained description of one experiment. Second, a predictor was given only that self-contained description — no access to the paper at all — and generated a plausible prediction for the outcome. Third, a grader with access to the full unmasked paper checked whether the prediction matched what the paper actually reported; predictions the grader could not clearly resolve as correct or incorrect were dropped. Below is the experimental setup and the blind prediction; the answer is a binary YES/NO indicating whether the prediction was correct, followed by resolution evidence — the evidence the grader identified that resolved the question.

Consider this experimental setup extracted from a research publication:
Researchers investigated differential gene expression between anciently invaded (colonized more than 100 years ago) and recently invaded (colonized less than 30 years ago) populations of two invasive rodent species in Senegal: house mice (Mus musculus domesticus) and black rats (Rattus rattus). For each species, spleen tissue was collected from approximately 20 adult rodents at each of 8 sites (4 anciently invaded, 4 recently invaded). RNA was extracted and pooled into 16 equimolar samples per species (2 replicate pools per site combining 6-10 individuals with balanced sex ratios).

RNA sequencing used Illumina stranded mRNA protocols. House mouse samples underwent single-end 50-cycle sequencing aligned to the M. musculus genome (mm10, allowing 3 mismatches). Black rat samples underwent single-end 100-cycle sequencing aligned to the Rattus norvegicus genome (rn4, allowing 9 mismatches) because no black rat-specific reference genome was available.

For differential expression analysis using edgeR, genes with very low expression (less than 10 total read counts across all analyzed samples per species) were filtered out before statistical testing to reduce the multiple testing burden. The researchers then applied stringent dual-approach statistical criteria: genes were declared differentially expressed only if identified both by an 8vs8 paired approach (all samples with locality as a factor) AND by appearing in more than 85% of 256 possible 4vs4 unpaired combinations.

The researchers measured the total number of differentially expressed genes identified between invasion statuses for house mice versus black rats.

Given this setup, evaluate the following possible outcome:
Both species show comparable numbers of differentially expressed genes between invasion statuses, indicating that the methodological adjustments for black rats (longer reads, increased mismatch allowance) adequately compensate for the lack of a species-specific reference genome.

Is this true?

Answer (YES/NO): NO